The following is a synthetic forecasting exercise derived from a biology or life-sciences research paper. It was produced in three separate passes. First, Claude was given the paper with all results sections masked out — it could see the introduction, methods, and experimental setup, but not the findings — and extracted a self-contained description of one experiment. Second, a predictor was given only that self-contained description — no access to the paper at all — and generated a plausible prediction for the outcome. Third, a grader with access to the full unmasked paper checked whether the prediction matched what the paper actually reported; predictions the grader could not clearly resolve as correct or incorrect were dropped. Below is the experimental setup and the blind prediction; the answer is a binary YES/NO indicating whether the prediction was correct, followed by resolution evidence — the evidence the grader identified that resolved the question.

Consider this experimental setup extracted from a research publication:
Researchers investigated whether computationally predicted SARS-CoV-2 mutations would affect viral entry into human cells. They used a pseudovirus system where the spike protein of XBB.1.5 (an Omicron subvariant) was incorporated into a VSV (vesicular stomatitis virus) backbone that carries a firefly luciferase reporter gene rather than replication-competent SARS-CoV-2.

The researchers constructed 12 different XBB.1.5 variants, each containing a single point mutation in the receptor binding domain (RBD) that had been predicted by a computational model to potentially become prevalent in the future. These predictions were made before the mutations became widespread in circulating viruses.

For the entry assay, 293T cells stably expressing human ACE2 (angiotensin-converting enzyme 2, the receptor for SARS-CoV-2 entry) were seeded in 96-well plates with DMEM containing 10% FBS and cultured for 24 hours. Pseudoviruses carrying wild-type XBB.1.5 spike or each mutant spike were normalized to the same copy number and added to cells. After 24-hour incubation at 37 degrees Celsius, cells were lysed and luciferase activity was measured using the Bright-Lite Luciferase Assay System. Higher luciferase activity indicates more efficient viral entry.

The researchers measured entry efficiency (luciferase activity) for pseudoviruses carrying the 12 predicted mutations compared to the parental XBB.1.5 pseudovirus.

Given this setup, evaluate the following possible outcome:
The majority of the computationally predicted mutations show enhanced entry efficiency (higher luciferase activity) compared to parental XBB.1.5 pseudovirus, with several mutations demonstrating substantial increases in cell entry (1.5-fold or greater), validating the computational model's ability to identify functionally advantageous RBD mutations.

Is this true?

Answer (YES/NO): NO